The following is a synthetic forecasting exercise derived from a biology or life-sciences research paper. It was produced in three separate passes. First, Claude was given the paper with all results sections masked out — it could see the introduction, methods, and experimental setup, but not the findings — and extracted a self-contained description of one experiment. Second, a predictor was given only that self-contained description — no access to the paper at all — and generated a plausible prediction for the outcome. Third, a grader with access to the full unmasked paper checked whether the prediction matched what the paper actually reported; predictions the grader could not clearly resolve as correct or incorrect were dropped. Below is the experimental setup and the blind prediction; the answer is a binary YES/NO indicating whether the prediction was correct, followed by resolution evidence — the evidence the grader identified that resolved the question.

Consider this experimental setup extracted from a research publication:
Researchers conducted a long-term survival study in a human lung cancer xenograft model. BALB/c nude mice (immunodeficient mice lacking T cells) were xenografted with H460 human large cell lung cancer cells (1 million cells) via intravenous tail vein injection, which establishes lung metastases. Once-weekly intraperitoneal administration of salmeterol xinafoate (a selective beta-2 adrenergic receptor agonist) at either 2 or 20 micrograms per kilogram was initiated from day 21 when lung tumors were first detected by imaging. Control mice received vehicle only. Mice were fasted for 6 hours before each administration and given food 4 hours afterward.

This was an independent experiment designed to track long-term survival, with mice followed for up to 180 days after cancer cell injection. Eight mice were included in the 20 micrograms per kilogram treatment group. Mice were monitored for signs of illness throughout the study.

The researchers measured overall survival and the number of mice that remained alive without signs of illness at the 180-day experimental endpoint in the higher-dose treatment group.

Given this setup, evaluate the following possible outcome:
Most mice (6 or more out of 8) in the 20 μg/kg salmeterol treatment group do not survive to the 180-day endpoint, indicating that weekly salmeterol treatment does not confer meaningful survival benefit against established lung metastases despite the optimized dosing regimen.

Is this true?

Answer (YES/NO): NO